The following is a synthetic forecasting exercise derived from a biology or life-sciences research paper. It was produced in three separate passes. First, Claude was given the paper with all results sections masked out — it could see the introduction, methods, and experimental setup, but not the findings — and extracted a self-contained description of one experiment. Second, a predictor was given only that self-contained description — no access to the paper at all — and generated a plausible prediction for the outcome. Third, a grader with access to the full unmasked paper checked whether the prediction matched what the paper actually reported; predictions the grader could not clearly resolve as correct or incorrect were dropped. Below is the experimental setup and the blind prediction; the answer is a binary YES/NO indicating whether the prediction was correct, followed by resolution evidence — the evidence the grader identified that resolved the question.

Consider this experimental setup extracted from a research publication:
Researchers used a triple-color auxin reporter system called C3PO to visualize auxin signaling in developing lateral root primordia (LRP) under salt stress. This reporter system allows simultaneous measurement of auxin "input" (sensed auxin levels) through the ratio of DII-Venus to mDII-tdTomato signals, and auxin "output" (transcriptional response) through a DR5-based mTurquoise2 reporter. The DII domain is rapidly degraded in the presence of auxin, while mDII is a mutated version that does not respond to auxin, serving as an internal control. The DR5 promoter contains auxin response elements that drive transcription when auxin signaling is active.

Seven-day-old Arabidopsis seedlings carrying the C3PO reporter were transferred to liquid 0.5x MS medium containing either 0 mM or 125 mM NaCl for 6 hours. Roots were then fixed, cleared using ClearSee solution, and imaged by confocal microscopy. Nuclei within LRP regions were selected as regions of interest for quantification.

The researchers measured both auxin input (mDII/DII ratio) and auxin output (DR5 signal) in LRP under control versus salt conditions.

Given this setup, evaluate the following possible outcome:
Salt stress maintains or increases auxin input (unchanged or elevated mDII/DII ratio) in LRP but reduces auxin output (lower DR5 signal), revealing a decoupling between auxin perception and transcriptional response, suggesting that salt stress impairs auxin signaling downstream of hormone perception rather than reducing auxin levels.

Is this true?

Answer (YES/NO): NO